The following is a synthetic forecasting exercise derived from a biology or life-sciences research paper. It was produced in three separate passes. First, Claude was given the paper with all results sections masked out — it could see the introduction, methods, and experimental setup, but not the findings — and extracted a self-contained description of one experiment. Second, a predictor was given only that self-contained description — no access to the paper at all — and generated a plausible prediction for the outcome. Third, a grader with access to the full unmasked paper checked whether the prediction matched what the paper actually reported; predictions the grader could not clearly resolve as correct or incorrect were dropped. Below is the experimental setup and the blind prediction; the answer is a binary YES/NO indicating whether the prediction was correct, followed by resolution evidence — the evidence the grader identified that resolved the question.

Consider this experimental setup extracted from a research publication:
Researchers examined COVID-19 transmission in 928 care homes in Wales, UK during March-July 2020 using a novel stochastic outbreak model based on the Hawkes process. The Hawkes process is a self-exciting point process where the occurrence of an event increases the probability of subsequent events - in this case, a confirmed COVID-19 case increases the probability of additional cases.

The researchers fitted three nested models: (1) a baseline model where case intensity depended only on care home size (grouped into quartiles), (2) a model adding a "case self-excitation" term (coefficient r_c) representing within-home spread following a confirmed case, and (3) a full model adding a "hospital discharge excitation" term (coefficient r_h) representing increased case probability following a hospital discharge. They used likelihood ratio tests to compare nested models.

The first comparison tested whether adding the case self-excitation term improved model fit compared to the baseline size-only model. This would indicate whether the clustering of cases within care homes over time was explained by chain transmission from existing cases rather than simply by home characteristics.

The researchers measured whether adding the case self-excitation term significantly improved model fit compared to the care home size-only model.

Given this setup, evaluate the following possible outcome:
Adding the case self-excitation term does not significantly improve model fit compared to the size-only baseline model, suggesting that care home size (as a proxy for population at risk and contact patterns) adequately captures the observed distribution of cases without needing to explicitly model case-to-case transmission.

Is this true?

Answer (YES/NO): NO